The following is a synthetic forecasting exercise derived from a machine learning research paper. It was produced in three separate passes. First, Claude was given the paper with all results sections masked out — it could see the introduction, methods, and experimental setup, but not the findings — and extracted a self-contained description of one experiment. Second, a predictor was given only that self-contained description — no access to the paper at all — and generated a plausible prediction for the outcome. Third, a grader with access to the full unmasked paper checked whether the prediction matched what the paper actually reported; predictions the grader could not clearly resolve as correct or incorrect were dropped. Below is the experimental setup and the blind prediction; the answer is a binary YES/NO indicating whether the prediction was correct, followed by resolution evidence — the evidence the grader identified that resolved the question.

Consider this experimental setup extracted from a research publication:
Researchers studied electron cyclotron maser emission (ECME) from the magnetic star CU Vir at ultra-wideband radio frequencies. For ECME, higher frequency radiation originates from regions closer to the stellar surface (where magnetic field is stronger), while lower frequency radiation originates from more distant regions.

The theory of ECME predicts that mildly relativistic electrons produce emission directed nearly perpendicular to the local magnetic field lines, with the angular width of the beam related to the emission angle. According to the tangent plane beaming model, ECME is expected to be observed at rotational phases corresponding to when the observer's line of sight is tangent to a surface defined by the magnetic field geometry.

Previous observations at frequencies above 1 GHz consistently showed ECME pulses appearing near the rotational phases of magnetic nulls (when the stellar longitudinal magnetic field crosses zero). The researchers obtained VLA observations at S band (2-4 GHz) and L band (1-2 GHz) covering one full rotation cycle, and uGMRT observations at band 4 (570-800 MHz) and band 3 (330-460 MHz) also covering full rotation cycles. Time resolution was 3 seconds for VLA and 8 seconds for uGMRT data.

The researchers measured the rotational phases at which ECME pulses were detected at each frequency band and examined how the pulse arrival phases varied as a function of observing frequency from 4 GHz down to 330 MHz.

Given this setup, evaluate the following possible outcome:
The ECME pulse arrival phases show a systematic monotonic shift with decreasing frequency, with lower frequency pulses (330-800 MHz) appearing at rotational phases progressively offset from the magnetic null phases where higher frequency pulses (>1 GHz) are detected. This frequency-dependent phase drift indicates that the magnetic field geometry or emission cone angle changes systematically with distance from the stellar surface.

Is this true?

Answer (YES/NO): NO